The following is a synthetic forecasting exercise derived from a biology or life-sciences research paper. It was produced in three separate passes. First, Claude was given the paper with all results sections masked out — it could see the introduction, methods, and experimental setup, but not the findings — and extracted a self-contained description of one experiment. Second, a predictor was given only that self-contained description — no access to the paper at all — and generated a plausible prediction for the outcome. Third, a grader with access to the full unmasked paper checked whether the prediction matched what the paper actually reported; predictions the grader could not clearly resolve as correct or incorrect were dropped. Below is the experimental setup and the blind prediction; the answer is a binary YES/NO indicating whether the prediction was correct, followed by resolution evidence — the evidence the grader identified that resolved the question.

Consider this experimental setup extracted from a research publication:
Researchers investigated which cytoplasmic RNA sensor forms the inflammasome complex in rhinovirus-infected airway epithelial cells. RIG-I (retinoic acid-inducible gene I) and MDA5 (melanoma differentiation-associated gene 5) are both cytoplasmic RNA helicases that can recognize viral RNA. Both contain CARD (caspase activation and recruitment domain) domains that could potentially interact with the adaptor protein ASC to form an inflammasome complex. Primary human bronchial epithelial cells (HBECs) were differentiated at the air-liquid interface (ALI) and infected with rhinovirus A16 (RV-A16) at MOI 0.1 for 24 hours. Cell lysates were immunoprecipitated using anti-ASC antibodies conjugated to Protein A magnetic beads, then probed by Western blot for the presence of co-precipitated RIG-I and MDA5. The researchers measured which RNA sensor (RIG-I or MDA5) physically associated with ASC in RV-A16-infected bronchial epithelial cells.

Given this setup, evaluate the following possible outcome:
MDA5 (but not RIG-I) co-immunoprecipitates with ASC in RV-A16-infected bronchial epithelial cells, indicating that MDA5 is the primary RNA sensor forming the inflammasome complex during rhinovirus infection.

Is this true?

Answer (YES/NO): NO